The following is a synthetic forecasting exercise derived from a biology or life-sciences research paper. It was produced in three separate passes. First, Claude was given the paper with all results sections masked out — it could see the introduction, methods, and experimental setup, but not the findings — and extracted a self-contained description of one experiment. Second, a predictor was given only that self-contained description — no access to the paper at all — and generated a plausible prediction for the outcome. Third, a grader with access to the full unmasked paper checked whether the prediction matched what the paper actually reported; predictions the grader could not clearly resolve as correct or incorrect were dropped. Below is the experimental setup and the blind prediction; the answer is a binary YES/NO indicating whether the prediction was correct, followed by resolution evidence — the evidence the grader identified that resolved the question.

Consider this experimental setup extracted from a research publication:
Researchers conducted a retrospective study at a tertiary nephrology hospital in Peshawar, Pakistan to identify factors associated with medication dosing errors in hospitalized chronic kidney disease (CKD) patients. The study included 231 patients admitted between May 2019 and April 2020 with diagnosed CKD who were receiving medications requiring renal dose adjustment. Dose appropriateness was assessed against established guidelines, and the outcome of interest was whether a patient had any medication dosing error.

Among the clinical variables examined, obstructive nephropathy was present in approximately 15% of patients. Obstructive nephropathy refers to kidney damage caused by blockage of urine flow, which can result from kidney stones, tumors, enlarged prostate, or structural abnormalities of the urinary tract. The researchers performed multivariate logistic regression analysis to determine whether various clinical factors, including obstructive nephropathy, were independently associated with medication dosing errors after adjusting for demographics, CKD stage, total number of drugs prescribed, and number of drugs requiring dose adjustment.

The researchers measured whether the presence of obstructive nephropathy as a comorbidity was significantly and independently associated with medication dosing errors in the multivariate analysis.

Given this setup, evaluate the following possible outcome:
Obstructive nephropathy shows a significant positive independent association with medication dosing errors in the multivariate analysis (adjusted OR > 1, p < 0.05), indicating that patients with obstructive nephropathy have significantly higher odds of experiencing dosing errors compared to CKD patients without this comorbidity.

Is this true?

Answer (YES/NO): NO